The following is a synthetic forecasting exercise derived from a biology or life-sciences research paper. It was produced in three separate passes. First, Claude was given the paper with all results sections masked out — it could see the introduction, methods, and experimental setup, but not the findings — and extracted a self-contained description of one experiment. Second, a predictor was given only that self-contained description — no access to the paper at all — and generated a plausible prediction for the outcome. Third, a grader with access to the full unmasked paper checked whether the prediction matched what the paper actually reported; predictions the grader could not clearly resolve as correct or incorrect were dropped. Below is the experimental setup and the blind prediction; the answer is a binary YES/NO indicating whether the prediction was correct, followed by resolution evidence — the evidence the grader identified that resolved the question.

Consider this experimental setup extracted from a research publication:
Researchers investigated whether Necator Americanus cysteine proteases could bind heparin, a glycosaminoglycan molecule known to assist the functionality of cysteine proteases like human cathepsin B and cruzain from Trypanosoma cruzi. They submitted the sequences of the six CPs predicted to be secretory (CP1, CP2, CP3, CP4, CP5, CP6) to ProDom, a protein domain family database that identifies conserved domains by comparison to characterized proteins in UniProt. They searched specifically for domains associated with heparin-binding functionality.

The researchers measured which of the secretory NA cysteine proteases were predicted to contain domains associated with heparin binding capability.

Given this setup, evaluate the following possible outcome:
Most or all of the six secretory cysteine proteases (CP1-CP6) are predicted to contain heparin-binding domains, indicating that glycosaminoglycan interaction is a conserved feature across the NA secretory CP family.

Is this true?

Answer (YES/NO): NO